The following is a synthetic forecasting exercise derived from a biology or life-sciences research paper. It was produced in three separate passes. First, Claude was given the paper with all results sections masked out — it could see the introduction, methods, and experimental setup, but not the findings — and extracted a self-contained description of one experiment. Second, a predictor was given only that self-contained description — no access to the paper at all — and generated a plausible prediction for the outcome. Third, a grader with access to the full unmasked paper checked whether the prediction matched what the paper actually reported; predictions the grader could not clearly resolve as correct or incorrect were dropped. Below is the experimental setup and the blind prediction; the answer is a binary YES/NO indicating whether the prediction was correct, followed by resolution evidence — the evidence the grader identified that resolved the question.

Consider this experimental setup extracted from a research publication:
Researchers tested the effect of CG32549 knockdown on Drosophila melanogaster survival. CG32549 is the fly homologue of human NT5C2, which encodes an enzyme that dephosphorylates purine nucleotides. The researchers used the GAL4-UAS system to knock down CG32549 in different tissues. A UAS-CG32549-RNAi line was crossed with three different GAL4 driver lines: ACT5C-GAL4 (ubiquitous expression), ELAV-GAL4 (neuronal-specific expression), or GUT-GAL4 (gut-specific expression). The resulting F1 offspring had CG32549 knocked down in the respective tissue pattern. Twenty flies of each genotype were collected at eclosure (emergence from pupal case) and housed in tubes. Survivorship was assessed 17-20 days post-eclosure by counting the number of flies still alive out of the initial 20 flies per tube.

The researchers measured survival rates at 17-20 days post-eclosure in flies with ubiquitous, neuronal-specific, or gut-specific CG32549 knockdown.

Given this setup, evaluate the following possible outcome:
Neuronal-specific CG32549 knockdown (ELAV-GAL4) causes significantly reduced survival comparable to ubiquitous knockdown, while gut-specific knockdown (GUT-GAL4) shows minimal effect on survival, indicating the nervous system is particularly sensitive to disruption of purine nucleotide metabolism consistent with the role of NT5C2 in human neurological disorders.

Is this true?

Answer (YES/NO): NO